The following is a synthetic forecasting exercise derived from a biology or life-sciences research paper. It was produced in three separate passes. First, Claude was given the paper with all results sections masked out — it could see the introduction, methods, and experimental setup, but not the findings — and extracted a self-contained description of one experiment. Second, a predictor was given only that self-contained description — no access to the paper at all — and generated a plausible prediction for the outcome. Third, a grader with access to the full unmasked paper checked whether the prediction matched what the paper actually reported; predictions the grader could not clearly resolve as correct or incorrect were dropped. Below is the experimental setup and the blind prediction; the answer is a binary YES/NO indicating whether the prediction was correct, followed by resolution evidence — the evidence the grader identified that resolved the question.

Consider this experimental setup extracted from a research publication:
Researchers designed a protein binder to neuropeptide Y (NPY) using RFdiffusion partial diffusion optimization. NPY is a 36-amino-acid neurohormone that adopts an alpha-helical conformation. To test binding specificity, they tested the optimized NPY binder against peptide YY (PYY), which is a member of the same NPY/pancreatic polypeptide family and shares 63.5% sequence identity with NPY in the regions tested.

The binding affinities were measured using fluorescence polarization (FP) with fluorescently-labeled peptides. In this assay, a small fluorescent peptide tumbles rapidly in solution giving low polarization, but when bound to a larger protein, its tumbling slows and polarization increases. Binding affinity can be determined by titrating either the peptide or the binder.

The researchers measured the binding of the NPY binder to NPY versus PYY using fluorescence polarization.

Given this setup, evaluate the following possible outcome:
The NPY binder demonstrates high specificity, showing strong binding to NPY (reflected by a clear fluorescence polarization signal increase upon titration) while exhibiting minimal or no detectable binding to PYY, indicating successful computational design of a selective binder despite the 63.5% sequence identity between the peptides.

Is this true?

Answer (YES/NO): YES